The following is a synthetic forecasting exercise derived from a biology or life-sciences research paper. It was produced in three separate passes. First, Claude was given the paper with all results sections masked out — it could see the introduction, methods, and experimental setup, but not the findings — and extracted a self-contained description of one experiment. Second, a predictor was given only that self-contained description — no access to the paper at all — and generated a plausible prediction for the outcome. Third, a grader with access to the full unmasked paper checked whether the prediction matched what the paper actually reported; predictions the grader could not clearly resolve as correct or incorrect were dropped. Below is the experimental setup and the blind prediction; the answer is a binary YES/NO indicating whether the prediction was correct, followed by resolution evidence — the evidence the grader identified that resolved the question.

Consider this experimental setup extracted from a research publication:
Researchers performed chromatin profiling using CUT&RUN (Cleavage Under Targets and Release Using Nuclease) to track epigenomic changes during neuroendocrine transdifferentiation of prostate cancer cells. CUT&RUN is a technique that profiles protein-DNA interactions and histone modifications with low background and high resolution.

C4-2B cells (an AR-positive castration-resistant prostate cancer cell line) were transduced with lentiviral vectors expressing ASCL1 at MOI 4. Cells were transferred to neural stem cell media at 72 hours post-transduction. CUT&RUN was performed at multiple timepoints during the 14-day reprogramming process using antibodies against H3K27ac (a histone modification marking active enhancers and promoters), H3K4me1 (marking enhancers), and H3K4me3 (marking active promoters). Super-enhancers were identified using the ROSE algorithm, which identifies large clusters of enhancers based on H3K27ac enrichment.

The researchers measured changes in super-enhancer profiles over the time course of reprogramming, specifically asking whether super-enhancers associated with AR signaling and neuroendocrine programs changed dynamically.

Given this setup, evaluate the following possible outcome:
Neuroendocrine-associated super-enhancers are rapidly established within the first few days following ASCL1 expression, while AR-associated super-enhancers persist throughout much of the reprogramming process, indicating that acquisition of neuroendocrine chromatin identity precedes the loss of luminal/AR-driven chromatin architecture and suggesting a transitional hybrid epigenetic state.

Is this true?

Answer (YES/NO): NO